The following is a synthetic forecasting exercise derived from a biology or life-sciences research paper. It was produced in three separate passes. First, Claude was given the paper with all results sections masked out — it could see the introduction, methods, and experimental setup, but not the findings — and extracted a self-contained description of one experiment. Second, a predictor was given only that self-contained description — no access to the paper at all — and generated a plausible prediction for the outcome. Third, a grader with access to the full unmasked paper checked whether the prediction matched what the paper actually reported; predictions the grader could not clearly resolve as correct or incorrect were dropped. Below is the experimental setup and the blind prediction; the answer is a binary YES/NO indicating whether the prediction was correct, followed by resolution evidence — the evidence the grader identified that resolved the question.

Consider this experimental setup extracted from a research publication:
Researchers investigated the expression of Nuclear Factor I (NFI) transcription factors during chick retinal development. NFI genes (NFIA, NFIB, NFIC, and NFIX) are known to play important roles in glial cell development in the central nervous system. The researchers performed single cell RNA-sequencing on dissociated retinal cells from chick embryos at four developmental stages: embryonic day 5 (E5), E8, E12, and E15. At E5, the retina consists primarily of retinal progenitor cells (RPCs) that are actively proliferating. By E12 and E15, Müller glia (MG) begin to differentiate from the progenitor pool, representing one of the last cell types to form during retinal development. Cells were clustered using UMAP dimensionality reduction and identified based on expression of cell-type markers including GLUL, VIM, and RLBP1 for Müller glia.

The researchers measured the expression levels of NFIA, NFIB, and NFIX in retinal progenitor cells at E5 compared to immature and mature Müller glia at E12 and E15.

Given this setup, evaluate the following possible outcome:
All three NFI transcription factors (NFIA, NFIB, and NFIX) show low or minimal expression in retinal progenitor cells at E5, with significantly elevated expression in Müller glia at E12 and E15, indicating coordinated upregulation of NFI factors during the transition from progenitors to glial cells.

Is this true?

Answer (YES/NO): YES